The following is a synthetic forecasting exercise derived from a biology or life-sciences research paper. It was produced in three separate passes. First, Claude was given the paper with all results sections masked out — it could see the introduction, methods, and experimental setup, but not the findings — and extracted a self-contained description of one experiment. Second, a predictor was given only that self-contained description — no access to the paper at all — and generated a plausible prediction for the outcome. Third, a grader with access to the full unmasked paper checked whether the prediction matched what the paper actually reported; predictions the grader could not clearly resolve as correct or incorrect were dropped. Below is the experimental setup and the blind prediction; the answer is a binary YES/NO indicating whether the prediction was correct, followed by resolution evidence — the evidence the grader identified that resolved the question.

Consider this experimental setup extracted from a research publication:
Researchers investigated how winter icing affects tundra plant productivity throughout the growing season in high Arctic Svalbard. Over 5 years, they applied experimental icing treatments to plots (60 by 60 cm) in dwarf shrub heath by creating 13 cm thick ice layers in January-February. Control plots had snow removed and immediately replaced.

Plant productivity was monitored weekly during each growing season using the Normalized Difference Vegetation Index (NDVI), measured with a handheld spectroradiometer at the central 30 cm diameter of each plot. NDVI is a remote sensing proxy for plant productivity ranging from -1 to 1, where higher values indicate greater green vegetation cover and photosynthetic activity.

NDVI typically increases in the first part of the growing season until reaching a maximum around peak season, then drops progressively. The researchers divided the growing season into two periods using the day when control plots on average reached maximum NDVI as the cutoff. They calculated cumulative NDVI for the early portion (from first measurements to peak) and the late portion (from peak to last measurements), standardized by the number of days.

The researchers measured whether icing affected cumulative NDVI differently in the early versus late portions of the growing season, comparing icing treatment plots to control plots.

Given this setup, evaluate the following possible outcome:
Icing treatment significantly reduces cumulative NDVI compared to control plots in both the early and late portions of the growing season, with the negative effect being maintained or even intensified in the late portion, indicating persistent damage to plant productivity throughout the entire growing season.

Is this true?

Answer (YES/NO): NO